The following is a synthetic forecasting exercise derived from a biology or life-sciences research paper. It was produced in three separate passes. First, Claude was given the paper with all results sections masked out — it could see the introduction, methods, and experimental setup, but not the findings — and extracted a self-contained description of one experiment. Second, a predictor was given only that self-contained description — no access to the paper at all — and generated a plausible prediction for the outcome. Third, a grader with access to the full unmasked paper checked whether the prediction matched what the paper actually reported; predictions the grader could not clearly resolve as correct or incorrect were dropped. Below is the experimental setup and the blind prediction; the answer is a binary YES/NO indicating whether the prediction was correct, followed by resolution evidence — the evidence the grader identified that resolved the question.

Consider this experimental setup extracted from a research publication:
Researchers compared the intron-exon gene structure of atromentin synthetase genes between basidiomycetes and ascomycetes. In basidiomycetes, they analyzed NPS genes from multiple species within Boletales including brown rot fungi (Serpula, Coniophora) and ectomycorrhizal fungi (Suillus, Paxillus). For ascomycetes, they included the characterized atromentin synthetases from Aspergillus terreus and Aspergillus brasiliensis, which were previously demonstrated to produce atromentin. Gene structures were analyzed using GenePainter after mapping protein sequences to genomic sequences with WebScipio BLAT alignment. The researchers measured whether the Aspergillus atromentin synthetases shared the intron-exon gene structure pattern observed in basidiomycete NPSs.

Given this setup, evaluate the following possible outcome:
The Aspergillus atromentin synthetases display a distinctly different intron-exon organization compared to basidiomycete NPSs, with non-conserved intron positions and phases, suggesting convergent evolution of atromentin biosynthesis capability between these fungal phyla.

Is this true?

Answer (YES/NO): YES